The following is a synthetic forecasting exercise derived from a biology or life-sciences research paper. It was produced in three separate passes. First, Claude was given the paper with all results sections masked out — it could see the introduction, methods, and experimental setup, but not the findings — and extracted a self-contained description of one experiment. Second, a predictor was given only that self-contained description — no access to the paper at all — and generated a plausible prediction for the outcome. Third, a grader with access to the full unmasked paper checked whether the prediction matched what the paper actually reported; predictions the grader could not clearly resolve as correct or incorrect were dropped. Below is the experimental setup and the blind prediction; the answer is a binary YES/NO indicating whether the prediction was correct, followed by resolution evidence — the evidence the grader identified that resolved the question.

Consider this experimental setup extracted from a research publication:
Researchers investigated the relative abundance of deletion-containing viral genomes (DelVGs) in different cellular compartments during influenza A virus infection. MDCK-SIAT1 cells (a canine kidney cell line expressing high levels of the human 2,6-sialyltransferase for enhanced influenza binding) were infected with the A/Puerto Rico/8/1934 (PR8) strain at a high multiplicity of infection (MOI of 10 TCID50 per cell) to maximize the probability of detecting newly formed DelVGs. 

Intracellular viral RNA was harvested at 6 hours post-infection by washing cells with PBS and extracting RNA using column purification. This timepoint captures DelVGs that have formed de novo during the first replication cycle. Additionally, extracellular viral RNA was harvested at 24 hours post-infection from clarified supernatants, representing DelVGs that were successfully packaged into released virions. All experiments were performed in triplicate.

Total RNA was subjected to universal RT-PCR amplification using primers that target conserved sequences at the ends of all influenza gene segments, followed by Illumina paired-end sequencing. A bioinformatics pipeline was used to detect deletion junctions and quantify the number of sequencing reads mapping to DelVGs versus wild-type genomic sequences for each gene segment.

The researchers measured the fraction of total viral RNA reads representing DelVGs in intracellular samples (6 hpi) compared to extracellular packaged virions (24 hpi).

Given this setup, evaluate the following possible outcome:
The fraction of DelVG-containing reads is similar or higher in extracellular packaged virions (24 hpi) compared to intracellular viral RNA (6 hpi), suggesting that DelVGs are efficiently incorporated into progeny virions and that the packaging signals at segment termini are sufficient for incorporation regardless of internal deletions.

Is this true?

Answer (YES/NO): NO